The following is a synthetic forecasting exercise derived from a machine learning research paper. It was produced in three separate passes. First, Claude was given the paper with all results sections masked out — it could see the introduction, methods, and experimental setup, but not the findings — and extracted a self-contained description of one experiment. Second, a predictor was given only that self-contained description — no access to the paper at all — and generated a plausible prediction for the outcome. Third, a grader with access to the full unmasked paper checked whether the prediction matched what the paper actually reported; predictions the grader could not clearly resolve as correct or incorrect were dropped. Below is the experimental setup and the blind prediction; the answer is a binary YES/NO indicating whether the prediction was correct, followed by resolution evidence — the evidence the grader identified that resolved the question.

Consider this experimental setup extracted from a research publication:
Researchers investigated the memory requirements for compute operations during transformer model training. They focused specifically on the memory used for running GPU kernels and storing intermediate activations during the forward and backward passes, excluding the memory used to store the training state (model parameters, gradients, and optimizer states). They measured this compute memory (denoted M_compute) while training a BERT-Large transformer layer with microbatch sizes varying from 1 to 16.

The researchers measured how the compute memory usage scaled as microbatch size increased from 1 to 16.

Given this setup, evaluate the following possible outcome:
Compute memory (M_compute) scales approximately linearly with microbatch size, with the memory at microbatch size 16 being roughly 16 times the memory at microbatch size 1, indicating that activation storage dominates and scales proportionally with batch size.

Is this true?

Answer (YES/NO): NO